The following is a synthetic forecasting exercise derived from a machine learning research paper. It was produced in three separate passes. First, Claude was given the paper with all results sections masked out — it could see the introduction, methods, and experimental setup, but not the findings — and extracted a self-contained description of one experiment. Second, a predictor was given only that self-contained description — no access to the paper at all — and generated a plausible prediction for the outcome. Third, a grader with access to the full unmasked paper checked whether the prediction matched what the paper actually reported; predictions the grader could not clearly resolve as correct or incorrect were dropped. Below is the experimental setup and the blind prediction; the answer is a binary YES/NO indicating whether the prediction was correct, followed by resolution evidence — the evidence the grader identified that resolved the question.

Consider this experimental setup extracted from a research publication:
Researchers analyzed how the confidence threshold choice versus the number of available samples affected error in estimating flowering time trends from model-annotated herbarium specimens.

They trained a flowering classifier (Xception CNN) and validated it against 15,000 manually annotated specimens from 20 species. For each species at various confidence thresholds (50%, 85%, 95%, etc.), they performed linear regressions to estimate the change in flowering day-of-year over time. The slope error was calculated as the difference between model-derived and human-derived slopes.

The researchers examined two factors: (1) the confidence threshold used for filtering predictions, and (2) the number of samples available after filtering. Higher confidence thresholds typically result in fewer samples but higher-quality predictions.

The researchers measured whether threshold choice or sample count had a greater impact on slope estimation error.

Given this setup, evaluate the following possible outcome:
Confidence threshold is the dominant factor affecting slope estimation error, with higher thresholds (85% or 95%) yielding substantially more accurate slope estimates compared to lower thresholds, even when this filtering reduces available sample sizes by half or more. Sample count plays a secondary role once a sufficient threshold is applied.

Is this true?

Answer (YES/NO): NO